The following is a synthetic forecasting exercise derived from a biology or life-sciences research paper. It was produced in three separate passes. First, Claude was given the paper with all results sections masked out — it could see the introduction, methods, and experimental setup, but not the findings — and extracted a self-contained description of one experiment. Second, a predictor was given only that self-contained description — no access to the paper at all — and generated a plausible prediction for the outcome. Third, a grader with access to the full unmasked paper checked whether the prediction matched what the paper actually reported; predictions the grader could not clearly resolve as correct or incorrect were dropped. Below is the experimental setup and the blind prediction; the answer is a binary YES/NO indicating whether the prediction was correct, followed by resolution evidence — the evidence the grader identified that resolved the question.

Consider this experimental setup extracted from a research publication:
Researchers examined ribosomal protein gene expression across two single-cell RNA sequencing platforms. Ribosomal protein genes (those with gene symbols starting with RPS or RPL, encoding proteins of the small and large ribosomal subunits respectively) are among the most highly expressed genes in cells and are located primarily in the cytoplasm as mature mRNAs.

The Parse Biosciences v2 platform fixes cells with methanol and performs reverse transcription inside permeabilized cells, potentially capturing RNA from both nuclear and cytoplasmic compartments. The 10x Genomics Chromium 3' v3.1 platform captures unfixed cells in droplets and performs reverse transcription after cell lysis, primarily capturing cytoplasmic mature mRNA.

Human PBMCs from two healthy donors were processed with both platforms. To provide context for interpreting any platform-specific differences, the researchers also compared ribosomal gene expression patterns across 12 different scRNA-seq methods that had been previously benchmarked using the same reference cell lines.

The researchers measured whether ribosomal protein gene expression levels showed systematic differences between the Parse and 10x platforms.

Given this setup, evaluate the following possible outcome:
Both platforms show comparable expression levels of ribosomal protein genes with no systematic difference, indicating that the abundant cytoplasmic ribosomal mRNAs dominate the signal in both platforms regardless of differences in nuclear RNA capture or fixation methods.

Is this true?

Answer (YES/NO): NO